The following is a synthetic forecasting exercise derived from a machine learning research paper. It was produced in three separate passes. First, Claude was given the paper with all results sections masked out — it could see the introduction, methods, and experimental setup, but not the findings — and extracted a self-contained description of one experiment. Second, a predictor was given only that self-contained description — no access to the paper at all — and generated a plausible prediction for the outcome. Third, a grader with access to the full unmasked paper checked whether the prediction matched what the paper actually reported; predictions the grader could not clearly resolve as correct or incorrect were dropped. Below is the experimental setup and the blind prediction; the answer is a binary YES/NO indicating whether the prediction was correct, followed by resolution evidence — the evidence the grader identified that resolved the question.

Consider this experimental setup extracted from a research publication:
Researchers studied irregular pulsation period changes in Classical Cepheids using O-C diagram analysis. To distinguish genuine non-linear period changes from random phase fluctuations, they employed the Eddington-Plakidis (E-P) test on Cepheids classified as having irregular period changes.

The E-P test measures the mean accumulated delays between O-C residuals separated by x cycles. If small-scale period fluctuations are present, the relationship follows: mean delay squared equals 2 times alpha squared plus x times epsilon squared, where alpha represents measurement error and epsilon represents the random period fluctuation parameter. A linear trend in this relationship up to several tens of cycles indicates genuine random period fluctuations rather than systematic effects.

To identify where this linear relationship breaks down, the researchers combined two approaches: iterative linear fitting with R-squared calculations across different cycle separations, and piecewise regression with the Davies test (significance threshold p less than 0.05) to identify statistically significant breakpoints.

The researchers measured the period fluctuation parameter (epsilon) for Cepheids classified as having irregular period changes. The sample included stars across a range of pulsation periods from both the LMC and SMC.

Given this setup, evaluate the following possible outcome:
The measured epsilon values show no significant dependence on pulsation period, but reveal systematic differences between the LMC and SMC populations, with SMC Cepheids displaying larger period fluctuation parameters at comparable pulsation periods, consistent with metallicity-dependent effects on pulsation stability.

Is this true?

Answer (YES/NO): NO